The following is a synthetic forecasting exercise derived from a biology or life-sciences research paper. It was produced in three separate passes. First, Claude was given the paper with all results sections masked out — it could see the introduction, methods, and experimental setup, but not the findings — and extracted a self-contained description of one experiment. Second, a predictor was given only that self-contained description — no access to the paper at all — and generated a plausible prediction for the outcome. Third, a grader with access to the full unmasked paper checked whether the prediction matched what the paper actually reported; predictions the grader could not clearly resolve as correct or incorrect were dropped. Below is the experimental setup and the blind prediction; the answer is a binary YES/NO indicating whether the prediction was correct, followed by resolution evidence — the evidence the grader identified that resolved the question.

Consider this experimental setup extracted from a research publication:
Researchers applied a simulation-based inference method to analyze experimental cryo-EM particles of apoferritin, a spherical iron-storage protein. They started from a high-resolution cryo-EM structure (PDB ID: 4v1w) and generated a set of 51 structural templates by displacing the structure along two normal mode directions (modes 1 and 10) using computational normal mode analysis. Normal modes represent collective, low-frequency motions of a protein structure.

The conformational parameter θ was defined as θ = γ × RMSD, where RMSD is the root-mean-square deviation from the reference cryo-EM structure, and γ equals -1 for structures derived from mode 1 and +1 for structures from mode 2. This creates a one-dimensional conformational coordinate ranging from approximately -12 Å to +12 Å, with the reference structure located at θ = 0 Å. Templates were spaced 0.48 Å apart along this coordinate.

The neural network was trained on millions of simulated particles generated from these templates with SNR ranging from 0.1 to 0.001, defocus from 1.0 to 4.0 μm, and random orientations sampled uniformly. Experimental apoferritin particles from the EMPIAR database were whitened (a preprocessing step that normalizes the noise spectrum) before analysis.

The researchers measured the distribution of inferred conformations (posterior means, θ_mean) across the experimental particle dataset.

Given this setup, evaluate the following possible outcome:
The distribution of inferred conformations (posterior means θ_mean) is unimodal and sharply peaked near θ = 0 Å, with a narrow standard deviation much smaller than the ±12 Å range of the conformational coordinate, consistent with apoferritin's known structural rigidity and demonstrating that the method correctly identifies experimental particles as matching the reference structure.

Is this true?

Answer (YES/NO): YES